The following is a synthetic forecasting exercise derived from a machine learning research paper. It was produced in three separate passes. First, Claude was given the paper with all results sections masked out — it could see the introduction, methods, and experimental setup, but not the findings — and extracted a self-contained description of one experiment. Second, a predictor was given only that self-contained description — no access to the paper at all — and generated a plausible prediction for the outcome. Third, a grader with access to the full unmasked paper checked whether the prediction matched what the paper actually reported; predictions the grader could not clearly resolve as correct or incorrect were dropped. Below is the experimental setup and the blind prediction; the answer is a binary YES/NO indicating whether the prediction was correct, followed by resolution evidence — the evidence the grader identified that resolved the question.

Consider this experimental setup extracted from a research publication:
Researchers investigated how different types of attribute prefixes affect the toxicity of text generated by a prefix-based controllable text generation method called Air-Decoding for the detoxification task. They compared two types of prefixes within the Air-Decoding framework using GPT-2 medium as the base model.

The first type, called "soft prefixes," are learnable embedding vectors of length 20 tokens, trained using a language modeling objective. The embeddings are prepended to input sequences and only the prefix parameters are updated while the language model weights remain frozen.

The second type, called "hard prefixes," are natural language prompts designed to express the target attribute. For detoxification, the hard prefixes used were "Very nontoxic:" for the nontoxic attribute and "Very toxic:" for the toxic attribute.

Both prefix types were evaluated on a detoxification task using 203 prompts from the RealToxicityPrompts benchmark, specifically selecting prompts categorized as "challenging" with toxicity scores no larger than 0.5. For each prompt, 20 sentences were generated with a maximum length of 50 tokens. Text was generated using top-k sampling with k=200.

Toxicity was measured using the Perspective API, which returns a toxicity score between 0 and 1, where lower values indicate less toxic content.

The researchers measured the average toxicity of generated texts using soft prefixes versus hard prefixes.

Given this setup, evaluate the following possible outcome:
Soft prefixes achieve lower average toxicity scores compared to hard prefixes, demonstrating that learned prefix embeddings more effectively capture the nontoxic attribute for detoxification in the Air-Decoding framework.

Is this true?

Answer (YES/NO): YES